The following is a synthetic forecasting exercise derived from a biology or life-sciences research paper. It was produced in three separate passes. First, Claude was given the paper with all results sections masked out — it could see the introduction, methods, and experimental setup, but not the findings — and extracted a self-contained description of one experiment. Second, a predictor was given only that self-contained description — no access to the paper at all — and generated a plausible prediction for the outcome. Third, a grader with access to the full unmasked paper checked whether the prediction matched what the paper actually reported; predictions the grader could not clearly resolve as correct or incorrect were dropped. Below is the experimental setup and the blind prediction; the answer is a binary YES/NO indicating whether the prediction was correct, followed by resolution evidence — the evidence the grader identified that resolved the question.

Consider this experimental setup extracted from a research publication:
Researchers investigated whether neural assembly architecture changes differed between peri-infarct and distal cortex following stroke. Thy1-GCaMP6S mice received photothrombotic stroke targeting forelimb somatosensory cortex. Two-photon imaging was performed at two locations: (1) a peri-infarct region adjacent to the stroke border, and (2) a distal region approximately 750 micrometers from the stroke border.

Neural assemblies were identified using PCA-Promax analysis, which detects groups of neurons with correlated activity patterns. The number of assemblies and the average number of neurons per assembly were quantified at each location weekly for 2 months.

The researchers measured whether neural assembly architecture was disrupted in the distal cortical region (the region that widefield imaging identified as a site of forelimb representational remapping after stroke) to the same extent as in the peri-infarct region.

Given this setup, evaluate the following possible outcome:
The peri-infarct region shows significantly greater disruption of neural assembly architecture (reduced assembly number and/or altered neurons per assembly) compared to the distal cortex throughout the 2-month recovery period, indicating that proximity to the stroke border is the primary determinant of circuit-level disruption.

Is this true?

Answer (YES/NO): YES